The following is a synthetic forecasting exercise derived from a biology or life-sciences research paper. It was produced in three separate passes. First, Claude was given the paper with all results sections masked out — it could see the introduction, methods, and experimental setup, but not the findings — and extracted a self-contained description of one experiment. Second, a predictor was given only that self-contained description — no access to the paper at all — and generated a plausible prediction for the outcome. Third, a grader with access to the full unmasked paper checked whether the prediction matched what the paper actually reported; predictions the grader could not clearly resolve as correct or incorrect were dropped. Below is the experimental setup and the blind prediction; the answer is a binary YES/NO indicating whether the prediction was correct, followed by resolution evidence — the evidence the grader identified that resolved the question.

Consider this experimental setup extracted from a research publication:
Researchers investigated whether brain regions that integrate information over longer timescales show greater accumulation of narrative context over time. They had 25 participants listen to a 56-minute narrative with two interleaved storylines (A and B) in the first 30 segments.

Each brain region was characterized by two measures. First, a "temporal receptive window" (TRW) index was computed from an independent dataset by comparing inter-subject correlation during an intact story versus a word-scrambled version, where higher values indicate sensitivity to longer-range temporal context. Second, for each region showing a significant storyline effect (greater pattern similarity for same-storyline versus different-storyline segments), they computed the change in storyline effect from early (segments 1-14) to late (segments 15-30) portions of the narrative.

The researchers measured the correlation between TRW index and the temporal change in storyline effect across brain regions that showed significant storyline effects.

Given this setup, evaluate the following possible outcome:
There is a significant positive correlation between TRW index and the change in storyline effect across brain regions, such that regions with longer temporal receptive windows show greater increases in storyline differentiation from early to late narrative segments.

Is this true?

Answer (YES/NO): YES